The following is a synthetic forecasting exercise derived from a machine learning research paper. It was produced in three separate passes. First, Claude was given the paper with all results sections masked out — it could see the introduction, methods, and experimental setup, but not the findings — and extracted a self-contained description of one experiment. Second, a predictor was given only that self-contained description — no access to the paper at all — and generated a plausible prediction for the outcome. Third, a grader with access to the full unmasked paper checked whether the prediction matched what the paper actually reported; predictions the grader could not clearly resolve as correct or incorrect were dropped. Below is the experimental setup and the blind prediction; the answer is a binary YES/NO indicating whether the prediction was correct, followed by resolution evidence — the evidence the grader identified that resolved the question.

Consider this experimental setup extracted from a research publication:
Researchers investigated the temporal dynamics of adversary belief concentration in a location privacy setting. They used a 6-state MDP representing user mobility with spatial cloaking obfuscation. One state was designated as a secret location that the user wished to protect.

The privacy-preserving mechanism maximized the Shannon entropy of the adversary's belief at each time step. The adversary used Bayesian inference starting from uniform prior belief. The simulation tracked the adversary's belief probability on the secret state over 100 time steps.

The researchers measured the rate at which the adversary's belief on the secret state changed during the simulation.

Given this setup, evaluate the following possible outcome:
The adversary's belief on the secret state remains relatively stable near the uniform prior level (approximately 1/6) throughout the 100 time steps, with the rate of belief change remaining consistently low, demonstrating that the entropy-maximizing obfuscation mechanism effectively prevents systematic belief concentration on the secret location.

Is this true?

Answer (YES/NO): NO